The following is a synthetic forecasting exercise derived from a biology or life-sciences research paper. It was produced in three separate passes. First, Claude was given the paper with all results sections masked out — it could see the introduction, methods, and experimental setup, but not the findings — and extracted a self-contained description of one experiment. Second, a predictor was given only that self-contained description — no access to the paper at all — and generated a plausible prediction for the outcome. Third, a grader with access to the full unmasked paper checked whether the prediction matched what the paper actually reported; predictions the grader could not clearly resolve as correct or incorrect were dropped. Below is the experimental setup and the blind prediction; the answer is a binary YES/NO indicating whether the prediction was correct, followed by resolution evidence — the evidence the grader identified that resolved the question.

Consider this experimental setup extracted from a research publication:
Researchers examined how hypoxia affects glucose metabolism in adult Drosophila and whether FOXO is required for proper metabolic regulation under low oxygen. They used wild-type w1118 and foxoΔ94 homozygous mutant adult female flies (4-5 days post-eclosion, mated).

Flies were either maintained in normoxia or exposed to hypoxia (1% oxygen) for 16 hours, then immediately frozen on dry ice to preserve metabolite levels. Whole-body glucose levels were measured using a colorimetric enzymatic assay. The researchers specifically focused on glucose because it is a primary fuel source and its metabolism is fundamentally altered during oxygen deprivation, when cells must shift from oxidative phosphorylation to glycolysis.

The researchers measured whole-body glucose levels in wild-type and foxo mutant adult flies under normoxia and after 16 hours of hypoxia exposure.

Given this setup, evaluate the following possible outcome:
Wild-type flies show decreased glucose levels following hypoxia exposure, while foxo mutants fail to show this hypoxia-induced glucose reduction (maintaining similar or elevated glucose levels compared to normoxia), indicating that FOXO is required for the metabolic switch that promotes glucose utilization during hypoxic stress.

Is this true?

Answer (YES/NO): NO